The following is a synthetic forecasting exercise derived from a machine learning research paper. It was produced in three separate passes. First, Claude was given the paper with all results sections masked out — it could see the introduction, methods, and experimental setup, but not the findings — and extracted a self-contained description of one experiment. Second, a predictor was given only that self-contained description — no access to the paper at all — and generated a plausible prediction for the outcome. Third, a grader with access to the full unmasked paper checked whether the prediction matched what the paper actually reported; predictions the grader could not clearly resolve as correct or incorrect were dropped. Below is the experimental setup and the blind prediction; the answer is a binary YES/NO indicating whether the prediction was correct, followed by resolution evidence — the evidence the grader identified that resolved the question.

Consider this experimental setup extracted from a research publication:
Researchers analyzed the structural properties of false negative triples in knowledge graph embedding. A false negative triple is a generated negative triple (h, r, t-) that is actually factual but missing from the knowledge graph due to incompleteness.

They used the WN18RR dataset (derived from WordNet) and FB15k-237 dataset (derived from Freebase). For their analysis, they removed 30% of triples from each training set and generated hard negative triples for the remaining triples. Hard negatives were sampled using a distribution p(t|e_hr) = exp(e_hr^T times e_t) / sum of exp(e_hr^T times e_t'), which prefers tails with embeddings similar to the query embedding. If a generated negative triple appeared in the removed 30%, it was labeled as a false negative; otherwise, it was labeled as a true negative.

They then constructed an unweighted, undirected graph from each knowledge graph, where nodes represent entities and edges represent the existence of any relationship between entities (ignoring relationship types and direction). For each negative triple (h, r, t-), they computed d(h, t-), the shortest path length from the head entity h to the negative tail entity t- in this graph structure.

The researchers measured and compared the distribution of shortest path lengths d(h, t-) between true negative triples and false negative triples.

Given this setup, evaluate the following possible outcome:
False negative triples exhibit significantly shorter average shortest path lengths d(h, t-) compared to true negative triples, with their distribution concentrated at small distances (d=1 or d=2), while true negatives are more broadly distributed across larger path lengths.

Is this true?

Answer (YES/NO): YES